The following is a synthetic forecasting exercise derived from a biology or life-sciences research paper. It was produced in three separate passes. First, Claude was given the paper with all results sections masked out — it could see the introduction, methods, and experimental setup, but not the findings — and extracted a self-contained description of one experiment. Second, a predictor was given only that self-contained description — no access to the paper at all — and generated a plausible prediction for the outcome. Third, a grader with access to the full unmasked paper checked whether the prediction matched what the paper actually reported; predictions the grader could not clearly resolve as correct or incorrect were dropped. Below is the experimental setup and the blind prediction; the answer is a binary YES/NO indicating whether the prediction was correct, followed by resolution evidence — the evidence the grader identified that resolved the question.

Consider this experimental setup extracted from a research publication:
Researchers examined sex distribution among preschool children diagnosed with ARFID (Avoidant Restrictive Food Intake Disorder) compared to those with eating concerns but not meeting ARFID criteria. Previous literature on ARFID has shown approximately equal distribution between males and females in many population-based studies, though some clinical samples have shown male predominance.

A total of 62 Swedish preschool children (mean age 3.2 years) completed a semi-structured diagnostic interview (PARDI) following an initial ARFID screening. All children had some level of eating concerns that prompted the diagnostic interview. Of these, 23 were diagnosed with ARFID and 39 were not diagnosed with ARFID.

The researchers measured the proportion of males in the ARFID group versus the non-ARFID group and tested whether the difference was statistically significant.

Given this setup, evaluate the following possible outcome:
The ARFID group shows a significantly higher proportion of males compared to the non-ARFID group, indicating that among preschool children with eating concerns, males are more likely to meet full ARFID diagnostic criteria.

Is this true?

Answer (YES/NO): NO